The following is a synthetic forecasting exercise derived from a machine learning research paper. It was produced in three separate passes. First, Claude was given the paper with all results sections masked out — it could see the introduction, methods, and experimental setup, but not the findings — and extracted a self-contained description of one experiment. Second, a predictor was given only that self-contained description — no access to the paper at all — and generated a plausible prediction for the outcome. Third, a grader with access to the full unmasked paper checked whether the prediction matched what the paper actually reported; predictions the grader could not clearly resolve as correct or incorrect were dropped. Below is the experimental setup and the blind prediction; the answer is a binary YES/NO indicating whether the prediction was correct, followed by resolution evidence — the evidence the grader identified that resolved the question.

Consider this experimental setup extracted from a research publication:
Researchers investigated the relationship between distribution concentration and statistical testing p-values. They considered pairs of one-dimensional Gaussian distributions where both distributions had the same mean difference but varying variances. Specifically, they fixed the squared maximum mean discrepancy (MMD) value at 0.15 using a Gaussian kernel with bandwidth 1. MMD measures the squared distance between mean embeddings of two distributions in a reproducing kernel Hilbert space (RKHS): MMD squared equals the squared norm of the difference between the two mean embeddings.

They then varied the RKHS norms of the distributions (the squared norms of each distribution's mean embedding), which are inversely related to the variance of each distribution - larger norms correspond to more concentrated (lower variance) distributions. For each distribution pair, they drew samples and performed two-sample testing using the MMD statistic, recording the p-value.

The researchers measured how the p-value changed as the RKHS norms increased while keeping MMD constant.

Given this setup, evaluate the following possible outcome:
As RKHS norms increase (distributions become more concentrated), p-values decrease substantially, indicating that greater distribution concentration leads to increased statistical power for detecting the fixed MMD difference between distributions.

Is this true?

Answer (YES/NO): YES